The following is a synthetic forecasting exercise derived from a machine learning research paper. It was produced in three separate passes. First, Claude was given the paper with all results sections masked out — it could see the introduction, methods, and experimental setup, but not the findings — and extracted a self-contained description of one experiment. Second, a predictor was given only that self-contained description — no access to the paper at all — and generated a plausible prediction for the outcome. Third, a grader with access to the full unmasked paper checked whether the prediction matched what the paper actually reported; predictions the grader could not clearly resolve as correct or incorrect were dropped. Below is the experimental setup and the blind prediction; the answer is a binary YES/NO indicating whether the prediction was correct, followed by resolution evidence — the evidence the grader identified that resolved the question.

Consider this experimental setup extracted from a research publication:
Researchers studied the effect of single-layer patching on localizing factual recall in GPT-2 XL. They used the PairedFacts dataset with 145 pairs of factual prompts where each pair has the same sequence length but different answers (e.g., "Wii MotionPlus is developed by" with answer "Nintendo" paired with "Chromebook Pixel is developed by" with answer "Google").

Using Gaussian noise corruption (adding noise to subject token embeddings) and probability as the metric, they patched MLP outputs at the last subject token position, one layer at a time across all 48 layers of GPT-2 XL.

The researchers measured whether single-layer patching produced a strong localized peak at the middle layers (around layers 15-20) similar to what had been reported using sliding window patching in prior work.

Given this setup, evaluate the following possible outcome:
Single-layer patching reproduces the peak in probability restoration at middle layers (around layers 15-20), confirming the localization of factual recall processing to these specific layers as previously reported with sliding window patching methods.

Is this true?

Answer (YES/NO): NO